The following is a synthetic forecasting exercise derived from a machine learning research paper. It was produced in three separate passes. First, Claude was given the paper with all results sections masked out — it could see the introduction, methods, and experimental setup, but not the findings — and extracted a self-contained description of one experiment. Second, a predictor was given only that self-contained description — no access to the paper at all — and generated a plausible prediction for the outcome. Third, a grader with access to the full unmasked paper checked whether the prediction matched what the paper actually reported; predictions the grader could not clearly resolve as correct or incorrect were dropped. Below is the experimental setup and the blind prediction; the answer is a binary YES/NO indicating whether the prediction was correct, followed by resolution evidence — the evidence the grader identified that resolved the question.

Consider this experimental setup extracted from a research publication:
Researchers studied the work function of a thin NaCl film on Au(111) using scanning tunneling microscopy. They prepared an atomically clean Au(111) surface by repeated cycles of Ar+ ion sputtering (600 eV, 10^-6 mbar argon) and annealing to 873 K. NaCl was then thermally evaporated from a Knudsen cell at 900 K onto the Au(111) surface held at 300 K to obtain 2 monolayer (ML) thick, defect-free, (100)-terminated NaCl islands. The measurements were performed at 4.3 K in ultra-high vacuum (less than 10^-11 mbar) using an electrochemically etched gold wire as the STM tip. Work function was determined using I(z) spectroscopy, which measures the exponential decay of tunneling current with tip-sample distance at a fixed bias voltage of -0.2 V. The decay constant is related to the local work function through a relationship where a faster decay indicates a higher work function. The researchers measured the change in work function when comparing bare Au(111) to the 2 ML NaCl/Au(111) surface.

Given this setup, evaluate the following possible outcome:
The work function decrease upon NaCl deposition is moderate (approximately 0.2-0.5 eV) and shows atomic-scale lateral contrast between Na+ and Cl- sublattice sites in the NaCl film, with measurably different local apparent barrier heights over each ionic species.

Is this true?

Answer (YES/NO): NO